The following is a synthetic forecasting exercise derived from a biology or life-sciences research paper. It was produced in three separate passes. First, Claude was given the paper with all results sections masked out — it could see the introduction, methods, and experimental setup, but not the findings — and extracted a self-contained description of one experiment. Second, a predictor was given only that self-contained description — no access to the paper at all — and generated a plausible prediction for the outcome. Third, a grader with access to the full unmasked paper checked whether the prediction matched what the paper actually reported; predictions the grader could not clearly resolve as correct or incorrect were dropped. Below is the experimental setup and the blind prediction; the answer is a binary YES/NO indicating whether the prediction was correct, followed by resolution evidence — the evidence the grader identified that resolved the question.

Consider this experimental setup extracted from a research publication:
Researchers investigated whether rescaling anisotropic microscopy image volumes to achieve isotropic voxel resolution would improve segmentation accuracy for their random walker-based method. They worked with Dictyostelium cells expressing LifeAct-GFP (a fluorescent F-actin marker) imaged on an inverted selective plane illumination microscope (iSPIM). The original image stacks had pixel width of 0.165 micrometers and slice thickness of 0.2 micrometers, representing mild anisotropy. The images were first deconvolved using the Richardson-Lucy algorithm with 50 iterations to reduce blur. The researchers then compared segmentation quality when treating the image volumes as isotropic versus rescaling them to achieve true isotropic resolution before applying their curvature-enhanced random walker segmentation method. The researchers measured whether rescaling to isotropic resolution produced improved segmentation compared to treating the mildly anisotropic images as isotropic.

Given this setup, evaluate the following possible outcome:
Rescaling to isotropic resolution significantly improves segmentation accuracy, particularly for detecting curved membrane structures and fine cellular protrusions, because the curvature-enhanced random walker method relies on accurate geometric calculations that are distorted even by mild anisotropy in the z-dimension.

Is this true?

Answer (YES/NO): NO